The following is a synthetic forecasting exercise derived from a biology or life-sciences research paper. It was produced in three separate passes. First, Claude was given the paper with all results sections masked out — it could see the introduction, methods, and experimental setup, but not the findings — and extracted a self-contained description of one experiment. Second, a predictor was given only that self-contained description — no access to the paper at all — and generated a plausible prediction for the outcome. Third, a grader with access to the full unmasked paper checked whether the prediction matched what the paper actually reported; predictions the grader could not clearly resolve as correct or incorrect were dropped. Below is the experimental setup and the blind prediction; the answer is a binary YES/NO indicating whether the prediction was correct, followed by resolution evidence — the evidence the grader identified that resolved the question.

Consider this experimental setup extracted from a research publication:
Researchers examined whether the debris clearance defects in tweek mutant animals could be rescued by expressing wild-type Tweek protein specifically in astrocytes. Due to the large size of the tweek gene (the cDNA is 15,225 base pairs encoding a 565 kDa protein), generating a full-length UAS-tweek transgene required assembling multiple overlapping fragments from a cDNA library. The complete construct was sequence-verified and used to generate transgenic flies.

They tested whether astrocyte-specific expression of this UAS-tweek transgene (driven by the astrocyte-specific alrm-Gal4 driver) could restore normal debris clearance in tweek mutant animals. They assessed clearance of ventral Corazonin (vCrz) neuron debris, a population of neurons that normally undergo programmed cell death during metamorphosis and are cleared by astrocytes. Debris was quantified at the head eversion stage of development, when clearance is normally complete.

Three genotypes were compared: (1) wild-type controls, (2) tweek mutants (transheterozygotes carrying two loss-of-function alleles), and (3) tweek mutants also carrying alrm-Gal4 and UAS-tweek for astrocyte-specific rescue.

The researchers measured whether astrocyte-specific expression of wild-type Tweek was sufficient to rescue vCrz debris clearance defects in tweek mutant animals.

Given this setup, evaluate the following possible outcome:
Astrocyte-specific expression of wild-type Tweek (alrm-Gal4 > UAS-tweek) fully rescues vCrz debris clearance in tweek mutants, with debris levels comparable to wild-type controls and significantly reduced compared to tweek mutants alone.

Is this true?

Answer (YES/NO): YES